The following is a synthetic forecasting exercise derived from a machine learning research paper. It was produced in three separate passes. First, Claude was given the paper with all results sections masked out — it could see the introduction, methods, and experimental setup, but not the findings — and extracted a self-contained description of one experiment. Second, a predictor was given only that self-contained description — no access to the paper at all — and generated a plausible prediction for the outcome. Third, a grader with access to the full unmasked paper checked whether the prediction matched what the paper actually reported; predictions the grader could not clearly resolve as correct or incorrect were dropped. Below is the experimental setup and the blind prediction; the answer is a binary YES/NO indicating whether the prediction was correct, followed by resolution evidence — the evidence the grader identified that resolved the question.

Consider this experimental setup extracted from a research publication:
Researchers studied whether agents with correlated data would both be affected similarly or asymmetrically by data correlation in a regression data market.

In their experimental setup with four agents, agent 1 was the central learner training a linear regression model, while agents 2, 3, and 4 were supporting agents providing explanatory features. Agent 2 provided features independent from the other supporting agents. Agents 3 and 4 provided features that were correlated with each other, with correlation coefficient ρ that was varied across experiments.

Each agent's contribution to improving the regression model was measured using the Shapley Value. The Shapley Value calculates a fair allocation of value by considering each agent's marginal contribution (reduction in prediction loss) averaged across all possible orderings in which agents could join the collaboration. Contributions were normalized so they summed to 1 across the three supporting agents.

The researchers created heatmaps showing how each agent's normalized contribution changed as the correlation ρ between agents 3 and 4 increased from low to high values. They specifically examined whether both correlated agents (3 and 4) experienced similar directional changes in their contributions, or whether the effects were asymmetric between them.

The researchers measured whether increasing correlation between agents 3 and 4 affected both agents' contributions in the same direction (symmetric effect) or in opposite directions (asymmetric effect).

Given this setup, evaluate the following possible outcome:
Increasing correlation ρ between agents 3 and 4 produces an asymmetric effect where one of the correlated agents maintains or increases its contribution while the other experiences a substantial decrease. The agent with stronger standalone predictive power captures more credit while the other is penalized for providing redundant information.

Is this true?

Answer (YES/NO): NO